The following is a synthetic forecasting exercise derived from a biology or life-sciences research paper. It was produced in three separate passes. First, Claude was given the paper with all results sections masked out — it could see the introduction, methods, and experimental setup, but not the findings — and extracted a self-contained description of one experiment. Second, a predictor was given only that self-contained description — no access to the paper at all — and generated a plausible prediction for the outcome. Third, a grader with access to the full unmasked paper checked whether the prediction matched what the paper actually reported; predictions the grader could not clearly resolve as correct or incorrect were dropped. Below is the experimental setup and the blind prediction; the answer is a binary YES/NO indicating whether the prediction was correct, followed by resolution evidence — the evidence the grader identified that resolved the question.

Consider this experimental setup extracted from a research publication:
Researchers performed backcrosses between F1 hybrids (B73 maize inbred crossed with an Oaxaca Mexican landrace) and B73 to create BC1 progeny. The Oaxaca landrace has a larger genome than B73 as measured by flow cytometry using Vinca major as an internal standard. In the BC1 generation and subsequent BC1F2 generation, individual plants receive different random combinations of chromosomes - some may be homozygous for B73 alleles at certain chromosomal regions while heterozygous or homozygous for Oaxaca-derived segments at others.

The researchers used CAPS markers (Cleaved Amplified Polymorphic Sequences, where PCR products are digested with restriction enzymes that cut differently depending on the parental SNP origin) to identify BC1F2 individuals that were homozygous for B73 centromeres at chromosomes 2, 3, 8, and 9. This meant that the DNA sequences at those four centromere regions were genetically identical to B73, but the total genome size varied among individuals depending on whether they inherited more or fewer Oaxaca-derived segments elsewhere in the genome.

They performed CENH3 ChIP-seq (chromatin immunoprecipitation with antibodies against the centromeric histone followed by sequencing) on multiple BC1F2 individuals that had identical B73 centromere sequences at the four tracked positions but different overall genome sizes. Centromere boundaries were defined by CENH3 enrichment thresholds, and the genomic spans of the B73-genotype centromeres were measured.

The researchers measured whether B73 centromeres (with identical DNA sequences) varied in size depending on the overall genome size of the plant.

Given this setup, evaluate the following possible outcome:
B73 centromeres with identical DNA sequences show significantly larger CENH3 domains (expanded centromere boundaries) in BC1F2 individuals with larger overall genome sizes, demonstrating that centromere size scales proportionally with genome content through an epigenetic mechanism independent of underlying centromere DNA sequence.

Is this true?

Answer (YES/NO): YES